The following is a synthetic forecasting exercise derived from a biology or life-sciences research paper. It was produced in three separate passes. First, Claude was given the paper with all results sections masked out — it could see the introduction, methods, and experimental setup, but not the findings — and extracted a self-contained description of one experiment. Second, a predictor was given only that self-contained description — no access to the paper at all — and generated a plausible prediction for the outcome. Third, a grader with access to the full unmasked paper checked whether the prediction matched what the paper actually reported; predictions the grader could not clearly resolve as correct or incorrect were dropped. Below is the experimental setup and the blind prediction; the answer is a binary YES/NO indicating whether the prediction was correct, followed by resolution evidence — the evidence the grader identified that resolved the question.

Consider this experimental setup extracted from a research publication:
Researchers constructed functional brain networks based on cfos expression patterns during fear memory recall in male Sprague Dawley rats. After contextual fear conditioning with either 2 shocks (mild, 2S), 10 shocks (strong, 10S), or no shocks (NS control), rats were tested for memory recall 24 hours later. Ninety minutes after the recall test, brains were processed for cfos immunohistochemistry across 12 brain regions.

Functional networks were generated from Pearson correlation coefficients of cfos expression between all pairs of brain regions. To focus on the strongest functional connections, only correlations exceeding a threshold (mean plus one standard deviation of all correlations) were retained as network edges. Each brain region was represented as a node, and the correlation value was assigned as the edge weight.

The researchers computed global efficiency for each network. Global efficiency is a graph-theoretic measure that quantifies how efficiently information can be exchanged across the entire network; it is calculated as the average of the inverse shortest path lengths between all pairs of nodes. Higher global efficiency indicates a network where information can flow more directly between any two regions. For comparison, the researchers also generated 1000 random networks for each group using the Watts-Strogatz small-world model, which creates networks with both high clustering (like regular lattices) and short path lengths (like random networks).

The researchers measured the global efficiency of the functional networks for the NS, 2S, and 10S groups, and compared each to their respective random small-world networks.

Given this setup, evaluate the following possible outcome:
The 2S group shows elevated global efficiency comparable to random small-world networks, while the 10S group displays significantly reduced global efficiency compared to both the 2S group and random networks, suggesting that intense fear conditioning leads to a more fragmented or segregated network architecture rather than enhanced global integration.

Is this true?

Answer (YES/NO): YES